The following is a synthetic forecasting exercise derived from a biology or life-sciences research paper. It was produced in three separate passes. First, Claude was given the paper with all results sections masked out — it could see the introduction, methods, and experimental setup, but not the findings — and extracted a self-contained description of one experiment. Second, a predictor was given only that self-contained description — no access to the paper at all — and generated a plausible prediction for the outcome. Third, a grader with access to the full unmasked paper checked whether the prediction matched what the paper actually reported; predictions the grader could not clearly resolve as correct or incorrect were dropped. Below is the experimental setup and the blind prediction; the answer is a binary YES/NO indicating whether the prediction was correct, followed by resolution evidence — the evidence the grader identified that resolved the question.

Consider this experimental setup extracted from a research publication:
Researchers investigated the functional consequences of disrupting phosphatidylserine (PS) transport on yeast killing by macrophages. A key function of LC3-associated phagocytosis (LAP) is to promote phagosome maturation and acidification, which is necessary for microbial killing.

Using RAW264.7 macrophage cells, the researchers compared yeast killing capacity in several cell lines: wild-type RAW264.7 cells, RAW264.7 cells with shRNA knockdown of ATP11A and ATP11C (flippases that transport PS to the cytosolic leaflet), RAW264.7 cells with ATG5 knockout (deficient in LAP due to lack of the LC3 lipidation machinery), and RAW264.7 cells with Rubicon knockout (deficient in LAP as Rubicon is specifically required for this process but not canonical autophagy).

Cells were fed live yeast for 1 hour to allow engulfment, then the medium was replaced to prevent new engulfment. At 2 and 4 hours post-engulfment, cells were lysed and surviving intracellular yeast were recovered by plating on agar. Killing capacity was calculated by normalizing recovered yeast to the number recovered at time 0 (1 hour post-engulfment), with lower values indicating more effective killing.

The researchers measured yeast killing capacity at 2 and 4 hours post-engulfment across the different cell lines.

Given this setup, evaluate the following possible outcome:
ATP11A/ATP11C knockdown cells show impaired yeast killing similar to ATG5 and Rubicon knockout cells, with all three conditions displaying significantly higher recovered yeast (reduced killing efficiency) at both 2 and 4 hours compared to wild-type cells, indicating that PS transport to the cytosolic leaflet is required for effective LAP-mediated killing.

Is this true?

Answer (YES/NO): YES